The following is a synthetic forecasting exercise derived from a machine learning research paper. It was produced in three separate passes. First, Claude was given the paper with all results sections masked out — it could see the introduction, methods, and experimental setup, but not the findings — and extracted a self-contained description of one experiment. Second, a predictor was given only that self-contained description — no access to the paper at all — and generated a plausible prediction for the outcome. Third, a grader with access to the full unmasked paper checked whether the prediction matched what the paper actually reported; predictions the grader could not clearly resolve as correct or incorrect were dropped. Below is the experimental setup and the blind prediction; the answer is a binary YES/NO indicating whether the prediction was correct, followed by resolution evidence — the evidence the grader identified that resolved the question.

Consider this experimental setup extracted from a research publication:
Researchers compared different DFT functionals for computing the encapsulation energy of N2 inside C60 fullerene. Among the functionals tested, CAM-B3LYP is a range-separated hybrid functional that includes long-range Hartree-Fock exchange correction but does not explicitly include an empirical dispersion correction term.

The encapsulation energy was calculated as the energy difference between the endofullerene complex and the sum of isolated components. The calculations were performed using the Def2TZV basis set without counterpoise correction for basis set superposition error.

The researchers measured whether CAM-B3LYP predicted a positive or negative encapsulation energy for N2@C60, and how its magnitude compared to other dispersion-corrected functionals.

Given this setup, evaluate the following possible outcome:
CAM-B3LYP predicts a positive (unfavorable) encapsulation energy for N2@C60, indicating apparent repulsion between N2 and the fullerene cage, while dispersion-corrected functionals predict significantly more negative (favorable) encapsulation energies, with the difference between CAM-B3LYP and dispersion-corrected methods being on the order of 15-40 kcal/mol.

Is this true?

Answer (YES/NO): NO